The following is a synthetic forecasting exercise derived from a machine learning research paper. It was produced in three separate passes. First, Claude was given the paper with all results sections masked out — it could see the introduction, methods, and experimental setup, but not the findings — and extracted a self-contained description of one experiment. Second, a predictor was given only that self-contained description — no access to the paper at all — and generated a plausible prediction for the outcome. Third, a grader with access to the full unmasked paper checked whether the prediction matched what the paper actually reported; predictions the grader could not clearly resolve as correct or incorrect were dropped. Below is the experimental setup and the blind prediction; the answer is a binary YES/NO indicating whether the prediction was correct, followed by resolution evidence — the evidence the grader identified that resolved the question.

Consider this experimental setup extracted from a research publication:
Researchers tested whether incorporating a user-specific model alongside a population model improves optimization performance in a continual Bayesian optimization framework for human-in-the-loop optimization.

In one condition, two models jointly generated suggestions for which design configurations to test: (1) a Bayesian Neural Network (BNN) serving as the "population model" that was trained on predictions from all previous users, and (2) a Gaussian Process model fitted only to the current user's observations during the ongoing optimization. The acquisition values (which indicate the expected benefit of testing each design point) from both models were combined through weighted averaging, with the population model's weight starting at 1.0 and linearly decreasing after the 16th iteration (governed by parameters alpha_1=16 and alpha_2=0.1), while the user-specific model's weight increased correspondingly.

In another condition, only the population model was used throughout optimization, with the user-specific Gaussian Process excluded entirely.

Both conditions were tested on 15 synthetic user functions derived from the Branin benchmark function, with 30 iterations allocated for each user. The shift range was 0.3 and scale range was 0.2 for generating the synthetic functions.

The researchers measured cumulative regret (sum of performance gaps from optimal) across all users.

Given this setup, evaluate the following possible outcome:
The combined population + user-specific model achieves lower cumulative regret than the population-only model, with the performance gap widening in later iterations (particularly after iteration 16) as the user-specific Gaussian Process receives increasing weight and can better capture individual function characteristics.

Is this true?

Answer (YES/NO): YES